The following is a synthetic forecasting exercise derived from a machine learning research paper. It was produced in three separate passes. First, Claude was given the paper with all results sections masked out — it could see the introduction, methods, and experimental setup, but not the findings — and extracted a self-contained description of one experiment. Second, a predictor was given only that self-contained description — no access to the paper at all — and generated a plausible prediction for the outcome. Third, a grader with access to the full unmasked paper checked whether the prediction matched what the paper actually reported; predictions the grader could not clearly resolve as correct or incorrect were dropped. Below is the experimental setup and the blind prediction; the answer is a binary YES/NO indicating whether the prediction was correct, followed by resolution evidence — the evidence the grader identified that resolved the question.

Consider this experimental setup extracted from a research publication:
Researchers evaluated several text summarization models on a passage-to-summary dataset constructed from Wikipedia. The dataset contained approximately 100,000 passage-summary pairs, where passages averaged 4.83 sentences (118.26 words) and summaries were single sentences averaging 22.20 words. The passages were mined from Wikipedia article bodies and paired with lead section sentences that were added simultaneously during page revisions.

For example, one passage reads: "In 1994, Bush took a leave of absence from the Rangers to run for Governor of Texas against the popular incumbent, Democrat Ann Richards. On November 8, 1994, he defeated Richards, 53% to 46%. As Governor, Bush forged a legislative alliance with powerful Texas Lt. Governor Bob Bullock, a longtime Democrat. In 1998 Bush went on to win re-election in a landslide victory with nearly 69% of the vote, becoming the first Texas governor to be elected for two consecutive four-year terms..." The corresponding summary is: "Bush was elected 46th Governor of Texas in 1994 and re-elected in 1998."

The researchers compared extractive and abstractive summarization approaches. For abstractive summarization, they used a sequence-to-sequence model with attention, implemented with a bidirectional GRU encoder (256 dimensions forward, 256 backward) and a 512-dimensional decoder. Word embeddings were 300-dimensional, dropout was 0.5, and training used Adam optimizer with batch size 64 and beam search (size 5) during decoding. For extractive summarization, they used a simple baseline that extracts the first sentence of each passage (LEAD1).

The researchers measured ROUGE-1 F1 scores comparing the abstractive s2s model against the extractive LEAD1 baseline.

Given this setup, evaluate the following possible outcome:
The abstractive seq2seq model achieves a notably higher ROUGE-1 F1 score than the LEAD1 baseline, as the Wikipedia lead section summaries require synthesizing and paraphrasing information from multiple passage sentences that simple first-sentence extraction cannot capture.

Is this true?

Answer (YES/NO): NO